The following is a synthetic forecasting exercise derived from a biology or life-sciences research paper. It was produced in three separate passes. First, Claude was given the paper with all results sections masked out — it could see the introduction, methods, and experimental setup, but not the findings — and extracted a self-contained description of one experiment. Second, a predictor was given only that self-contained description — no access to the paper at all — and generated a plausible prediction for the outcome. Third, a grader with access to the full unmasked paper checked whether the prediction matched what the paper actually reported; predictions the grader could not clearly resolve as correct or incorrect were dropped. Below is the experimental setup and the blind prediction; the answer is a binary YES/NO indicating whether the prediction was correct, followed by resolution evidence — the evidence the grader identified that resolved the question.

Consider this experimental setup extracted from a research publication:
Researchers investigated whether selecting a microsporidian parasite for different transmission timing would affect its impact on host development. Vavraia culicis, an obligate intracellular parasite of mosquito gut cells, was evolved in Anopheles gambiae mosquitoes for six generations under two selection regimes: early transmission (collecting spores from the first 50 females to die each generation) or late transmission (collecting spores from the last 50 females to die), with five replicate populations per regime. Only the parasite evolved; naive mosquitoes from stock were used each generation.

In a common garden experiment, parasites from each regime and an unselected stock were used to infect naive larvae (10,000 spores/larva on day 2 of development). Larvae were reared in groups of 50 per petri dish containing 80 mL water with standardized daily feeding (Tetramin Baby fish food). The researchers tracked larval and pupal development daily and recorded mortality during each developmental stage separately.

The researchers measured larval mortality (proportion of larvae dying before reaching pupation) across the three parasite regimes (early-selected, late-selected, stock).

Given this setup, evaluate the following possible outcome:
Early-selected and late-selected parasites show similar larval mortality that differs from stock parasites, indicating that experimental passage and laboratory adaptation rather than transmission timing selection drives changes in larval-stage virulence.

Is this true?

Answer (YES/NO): NO